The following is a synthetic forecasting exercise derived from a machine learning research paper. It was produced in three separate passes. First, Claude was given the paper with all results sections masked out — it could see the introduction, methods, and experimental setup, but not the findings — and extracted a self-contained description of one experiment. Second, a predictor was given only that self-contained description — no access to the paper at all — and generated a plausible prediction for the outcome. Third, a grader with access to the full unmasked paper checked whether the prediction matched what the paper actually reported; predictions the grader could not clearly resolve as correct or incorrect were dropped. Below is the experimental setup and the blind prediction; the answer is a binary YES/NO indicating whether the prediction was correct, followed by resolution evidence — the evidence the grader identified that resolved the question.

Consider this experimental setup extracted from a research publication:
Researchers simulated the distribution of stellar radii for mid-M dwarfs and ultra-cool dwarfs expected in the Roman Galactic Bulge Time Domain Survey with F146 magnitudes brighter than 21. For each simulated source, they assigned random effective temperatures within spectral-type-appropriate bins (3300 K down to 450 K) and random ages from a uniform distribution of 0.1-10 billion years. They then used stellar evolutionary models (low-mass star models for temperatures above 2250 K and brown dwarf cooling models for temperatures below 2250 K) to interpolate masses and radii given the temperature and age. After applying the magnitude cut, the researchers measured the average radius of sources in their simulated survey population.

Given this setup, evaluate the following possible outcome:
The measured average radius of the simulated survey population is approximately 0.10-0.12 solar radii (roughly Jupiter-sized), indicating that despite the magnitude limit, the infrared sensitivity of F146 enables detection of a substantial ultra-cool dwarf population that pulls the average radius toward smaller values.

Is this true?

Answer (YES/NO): NO